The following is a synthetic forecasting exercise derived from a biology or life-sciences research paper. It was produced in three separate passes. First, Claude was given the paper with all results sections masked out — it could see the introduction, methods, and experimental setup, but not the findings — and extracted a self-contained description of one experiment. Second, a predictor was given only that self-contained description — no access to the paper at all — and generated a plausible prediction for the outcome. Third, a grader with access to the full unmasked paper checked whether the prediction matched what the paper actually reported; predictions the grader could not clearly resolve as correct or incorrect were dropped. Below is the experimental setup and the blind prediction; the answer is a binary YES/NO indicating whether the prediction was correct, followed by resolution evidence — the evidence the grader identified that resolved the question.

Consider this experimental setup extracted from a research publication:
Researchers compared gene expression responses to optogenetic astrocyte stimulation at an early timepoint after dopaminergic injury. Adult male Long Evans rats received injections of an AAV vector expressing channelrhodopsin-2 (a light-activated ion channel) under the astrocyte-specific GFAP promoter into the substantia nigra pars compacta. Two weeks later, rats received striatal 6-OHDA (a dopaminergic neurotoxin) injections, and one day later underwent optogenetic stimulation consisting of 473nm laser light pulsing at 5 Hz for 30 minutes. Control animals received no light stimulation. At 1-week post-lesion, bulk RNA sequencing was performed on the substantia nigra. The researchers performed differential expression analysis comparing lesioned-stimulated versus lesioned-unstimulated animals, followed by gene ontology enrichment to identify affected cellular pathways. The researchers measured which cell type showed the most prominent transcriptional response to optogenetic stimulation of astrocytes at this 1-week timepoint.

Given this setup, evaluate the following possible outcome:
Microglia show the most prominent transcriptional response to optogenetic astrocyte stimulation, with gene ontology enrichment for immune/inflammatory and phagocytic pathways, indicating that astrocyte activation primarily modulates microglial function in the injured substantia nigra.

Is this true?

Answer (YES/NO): YES